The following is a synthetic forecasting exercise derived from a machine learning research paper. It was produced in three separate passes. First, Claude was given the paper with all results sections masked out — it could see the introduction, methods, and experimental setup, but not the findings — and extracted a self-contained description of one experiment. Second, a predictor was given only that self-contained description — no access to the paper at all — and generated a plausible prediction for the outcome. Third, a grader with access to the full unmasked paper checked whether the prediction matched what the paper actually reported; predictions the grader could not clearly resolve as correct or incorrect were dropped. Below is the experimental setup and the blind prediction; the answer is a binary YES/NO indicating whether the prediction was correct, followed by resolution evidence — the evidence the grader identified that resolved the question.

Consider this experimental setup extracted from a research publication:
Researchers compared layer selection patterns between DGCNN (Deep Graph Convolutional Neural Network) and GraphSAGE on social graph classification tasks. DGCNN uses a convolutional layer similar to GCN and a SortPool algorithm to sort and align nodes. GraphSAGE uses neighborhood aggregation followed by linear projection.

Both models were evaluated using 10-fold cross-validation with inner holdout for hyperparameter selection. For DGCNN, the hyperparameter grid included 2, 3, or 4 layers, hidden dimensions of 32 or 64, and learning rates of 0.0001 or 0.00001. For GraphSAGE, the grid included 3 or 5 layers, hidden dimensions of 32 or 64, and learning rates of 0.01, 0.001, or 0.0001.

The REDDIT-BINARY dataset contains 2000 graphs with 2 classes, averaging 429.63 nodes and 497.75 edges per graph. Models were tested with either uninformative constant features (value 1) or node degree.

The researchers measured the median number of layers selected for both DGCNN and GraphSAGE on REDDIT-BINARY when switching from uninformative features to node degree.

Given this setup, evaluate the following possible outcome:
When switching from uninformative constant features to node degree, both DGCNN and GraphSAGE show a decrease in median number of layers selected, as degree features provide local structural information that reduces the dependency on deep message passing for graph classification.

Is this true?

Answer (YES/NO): NO